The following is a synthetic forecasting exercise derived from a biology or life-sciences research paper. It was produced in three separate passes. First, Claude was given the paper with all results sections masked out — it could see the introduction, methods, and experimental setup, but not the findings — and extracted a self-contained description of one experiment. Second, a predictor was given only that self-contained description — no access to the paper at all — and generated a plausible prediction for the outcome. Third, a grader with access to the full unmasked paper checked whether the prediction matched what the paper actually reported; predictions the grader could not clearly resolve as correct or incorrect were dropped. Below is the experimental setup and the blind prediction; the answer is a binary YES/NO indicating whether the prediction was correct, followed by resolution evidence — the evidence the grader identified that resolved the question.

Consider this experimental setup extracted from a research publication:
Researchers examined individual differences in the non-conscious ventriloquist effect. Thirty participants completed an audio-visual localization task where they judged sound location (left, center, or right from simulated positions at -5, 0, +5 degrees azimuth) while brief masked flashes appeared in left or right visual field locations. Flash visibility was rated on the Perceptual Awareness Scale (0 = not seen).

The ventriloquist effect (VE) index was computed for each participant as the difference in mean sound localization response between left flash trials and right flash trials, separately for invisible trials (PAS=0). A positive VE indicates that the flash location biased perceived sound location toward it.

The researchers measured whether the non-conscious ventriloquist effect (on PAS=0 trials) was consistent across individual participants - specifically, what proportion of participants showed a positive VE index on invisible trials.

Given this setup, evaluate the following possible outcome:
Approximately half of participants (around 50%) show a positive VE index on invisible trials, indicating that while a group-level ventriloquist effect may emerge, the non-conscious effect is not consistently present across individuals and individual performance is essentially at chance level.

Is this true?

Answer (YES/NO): NO